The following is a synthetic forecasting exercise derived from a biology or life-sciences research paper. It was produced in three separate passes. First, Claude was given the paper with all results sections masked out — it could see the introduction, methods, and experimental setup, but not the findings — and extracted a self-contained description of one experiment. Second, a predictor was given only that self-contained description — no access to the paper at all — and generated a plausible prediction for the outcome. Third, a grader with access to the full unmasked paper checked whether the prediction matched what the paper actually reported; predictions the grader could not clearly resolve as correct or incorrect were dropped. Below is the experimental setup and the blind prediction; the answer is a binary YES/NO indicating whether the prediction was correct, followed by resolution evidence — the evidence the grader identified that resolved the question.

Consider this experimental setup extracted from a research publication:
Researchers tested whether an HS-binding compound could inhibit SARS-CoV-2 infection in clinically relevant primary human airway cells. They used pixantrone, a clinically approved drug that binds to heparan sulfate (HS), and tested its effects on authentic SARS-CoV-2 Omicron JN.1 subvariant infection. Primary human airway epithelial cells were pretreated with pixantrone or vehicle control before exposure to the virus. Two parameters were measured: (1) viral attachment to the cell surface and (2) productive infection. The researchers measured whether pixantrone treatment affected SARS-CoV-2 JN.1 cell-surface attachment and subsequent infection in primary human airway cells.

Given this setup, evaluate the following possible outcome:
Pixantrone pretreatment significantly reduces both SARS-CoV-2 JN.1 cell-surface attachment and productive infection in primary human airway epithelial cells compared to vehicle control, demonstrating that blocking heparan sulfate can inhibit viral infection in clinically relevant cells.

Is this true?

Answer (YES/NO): YES